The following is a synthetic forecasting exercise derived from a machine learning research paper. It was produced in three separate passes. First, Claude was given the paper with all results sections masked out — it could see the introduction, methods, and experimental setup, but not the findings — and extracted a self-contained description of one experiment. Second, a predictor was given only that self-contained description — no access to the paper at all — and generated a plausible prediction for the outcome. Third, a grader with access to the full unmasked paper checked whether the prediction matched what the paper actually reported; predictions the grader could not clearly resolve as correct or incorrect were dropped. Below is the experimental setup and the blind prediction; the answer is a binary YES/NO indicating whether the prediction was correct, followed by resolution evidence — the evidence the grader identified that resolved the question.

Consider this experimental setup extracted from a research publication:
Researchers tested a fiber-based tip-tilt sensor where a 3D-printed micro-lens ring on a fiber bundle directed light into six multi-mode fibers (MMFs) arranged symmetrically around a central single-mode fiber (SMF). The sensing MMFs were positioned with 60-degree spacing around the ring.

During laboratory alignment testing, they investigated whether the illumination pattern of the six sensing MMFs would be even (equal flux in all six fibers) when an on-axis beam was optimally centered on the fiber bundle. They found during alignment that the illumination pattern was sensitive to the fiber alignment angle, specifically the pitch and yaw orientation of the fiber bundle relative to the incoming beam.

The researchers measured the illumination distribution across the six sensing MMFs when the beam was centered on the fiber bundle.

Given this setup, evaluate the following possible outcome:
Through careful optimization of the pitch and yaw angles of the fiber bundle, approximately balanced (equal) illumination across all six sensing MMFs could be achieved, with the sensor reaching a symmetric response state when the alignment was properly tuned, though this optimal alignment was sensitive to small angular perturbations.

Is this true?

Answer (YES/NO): NO